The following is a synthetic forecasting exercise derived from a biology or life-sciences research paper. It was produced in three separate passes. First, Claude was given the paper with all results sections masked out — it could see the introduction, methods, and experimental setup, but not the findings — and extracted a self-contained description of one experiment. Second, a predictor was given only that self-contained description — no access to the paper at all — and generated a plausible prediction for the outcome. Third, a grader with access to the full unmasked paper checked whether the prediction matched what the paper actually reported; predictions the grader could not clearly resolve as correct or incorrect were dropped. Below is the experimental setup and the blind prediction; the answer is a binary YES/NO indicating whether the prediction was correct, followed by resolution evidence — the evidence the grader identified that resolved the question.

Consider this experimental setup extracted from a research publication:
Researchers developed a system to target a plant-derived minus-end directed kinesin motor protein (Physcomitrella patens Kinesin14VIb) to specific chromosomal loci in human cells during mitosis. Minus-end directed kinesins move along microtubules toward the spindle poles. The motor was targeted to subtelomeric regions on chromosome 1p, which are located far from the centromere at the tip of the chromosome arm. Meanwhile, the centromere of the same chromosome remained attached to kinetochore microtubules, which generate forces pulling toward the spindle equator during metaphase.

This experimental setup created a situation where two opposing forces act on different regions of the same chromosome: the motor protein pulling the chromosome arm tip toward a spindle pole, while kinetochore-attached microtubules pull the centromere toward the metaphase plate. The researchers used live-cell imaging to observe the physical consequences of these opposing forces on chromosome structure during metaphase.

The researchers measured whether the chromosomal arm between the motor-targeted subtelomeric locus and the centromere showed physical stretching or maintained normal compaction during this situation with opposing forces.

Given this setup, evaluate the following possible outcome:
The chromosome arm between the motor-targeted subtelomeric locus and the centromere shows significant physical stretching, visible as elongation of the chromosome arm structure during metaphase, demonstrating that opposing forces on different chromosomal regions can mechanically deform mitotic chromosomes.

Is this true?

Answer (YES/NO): YES